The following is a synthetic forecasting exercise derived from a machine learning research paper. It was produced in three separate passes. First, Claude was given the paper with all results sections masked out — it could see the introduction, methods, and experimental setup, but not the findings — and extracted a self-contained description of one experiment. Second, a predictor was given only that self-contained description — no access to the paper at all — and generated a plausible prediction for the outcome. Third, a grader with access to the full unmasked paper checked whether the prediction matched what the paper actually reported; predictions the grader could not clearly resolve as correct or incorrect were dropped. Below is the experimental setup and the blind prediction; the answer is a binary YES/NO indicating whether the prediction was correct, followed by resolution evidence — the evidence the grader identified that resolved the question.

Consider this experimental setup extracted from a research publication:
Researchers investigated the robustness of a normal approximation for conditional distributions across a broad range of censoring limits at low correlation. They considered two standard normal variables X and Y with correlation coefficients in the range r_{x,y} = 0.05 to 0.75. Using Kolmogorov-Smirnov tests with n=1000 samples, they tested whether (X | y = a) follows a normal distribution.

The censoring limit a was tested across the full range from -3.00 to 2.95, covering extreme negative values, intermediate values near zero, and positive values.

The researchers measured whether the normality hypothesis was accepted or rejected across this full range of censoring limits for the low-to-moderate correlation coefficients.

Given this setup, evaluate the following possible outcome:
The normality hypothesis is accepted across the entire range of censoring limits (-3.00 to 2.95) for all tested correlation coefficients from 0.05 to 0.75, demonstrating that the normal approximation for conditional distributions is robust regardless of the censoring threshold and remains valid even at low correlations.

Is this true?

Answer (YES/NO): YES